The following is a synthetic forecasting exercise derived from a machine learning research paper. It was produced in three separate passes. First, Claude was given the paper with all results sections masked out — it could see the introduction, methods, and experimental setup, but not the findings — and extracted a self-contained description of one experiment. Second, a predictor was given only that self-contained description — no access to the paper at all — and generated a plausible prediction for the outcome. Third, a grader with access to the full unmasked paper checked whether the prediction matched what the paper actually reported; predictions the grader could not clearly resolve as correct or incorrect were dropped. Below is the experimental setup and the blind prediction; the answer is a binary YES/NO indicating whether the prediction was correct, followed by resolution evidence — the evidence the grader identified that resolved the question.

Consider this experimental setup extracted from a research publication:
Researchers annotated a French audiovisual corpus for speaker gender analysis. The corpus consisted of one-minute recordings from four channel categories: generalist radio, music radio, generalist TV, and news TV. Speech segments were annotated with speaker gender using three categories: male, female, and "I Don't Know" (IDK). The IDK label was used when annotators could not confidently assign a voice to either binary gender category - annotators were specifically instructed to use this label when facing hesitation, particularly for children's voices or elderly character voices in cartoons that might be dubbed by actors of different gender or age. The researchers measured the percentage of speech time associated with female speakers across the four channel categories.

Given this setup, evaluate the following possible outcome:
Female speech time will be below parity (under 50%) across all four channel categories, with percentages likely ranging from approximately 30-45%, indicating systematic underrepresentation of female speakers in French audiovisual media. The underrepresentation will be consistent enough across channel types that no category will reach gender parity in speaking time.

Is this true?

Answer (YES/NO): NO